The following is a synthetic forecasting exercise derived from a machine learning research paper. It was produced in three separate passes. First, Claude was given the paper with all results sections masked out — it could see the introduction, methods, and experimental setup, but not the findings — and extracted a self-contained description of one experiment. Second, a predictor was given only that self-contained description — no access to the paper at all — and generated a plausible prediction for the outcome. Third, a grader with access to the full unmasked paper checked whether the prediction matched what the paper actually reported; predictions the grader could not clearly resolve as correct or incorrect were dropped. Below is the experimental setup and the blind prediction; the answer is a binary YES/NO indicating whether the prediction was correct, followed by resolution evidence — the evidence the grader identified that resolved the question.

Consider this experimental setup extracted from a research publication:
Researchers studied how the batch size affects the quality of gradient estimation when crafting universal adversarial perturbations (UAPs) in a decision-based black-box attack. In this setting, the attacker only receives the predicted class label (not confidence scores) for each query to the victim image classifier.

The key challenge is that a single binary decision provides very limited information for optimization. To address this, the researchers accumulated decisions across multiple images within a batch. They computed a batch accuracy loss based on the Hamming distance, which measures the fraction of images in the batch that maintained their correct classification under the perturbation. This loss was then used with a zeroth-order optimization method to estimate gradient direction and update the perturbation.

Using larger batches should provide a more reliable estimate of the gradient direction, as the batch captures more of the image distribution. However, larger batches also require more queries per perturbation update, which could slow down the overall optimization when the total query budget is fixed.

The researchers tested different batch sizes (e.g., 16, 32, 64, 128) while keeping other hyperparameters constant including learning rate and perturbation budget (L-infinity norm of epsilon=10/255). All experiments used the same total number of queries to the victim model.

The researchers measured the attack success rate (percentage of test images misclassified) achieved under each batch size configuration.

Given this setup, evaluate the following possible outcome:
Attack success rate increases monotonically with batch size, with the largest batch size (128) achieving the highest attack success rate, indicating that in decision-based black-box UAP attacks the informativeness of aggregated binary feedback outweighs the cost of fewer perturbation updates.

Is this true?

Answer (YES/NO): NO